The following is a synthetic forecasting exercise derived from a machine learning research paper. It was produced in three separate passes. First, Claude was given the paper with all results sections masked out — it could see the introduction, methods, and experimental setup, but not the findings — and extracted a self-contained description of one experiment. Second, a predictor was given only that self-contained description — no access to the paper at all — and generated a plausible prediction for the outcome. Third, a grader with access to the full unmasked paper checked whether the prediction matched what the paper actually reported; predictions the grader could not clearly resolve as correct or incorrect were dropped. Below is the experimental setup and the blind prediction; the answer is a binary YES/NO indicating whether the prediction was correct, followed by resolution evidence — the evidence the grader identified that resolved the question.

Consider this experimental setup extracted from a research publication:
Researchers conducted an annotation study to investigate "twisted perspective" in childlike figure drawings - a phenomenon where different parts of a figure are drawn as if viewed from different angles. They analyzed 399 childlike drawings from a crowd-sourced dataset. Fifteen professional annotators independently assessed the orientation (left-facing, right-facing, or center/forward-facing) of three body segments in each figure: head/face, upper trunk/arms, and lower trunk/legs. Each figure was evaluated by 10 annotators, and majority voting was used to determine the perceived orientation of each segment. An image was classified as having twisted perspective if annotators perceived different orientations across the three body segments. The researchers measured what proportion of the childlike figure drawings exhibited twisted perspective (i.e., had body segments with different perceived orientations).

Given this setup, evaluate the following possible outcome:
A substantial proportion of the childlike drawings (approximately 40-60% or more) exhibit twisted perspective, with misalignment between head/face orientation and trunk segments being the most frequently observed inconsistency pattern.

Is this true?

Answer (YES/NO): NO